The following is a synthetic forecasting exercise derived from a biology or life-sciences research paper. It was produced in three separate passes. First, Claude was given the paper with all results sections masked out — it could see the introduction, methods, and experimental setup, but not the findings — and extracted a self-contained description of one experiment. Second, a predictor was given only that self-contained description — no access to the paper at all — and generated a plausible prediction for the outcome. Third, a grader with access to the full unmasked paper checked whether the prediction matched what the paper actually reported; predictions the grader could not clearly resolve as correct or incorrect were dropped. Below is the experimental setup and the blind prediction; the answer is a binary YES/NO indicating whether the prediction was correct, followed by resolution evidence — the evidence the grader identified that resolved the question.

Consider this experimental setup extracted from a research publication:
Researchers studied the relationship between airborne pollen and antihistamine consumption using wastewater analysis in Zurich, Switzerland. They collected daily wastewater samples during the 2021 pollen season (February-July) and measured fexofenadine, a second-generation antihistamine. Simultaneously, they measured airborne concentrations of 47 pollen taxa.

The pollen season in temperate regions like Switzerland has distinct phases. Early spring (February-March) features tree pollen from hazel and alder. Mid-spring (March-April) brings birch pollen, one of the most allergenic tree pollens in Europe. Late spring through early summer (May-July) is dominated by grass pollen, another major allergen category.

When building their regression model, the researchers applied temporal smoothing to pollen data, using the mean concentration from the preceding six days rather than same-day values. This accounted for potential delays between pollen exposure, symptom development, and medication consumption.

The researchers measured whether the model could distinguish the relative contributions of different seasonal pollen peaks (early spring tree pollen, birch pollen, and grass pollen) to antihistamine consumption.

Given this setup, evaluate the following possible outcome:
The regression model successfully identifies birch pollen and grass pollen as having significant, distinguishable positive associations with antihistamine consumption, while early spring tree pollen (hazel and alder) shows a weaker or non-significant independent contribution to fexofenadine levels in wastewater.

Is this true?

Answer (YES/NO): NO